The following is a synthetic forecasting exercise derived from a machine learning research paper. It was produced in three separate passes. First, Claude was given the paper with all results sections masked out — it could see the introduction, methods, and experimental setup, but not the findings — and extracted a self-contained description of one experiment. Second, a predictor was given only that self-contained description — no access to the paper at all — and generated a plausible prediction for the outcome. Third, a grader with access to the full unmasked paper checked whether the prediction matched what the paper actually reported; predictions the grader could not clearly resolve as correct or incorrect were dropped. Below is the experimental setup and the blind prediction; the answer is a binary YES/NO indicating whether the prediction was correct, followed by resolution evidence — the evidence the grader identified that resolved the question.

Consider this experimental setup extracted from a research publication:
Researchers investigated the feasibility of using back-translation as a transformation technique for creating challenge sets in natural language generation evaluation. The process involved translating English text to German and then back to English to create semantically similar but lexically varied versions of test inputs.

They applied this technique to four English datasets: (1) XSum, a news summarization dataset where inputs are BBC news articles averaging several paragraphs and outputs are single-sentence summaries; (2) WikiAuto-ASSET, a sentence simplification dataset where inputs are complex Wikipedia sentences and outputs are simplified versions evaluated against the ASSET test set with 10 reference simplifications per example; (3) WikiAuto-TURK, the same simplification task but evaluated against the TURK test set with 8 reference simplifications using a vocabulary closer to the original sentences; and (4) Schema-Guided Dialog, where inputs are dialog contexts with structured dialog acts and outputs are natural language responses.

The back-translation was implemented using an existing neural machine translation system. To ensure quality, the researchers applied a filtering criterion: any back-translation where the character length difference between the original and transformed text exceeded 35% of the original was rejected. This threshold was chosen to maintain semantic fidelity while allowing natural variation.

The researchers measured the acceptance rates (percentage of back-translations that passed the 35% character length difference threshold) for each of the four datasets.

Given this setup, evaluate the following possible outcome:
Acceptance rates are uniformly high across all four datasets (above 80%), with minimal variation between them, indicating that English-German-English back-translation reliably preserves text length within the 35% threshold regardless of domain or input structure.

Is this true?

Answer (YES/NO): NO